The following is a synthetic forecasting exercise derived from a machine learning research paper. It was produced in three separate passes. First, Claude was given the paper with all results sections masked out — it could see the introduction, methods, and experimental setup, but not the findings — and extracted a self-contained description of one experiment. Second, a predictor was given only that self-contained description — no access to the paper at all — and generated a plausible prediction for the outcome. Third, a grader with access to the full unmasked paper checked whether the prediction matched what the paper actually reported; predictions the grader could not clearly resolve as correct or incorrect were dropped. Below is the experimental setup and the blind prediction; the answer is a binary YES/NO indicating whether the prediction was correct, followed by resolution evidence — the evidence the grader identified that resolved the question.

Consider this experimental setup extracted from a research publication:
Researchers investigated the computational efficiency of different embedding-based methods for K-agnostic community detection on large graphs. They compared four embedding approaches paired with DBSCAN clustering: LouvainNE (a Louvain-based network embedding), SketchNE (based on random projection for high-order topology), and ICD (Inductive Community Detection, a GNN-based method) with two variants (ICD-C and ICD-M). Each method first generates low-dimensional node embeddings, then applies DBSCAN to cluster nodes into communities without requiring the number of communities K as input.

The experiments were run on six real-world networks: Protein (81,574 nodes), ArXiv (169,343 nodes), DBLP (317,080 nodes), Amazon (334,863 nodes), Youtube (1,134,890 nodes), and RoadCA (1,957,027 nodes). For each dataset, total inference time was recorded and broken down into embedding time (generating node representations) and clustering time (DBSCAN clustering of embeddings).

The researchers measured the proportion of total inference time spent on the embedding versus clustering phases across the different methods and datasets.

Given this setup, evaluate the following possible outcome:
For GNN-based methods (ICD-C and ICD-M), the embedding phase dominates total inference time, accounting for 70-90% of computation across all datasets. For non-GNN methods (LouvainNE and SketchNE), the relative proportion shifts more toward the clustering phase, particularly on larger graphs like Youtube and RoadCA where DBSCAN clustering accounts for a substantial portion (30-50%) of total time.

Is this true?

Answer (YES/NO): NO